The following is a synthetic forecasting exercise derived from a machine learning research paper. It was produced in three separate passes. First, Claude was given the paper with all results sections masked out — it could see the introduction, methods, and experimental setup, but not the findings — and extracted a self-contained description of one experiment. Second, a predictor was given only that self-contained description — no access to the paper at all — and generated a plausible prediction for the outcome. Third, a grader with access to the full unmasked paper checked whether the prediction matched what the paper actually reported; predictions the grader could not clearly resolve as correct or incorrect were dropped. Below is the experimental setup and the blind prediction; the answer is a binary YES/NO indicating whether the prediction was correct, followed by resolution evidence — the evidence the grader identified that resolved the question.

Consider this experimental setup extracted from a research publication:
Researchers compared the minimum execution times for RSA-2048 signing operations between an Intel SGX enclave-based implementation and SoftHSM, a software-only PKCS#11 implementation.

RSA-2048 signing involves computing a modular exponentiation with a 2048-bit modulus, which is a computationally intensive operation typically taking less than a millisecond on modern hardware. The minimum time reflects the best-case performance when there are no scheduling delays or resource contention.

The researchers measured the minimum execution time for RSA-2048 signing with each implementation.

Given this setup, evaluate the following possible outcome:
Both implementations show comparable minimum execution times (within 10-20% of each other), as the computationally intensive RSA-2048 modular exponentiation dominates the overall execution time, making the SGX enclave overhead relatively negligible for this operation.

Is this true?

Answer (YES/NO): NO